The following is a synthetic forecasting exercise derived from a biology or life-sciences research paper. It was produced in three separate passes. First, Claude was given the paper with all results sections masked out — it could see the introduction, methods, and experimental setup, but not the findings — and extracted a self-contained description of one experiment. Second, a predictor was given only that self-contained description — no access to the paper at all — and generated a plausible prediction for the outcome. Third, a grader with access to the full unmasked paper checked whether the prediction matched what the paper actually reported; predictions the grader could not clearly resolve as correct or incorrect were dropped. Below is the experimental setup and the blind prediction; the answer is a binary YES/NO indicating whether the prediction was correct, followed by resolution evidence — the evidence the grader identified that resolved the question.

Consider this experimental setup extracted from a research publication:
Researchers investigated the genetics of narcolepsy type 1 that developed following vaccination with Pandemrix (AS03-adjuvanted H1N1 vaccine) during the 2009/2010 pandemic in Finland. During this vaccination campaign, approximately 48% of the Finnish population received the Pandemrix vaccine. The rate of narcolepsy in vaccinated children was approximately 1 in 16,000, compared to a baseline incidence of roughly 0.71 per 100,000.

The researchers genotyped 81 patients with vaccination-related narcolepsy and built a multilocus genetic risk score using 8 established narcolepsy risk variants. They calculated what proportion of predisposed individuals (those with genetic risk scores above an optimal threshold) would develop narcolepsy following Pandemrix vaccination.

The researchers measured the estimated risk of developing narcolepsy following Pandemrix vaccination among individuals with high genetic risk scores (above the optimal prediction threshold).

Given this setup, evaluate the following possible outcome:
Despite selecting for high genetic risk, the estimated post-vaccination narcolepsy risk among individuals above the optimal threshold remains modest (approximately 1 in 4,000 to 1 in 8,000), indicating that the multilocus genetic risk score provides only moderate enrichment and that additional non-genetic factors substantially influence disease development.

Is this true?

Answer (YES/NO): NO